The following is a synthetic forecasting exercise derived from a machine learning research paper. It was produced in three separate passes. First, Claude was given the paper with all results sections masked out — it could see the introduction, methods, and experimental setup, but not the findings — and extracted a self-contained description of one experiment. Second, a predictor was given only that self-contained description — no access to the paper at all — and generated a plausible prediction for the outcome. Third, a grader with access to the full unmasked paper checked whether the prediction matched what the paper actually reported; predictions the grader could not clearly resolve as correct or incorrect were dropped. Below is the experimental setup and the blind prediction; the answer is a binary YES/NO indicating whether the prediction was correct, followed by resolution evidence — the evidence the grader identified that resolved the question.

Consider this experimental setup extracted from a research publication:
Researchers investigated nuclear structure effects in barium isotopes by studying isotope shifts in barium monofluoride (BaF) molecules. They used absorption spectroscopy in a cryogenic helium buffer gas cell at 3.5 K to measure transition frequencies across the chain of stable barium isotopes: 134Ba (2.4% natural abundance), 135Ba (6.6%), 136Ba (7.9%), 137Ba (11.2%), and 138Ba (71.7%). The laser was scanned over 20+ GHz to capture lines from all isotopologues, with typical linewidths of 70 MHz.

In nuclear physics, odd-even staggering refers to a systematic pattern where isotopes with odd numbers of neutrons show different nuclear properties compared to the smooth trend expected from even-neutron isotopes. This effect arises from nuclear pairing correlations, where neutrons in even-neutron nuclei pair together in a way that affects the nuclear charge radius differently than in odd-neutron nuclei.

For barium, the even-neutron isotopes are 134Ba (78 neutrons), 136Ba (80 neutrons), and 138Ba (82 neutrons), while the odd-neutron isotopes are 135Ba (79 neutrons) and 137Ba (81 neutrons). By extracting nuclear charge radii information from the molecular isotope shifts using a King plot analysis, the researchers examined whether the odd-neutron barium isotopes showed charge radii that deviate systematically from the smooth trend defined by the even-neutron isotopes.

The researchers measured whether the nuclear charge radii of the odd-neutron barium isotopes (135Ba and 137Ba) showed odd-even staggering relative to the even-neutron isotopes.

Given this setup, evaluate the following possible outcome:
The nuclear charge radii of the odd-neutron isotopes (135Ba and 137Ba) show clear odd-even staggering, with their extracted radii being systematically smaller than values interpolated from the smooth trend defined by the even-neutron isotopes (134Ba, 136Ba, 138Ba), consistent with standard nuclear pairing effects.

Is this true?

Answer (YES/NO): YES